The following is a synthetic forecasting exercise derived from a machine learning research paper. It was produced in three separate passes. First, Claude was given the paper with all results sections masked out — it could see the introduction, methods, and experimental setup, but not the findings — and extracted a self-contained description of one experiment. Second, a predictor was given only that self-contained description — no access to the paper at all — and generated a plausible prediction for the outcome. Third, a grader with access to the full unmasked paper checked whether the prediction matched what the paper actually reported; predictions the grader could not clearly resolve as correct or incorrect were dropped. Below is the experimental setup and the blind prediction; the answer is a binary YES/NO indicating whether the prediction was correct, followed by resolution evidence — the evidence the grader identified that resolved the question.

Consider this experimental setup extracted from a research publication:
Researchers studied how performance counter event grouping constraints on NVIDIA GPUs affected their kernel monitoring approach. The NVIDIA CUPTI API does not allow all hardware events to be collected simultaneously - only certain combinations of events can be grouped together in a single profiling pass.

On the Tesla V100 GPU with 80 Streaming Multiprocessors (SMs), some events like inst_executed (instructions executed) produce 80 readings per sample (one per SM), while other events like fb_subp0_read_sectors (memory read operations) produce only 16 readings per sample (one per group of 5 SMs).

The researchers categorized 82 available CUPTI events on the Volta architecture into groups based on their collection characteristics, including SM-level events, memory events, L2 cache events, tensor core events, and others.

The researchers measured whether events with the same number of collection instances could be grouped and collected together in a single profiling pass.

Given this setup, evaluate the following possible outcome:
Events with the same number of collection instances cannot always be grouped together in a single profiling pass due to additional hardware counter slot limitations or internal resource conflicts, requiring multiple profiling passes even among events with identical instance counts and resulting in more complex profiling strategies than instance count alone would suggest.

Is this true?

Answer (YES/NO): NO